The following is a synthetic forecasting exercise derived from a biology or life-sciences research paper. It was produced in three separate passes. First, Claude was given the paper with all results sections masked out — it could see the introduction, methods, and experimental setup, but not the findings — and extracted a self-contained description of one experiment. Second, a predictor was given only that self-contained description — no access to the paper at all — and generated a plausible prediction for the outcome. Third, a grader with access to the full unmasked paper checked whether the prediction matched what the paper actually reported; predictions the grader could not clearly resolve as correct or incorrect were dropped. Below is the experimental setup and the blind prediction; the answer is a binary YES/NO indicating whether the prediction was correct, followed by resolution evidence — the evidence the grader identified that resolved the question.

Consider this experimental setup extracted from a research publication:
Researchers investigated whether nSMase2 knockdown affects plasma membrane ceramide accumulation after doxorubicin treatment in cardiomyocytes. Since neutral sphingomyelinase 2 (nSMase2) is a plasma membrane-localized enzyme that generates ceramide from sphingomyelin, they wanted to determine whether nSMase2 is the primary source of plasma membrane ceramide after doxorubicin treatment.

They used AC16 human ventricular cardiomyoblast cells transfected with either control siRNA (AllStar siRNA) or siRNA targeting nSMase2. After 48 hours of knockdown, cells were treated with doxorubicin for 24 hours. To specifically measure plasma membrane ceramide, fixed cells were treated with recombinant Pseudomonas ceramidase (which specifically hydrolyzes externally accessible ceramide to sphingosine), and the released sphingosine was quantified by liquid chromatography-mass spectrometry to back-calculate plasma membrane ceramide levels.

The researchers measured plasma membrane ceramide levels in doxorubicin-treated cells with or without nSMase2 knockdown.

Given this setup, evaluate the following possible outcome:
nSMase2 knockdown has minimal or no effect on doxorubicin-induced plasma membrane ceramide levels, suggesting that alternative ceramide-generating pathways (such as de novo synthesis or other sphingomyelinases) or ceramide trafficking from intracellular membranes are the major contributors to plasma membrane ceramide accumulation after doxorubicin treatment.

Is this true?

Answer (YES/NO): NO